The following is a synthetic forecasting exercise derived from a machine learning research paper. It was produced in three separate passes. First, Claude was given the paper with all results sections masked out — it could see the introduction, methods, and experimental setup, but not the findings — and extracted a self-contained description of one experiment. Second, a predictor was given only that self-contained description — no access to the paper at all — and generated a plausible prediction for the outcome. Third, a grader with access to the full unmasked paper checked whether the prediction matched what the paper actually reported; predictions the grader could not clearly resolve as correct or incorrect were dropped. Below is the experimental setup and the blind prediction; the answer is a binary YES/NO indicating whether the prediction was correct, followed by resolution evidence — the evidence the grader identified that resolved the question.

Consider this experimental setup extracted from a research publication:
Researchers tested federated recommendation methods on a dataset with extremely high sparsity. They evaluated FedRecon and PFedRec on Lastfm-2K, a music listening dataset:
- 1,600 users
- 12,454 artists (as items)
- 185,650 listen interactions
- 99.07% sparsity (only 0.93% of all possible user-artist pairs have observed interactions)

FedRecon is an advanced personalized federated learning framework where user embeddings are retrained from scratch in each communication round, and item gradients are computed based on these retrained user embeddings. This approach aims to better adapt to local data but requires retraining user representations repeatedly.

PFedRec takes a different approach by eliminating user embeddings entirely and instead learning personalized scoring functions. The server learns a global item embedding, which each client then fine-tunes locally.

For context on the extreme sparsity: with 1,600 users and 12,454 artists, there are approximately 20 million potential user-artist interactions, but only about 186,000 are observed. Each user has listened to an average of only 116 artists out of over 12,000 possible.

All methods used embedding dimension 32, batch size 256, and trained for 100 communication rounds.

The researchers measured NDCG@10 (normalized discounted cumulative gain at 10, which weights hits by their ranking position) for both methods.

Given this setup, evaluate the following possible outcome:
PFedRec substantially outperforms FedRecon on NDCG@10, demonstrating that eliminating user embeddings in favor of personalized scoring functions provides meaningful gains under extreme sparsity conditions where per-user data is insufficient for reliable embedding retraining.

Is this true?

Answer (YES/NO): YES